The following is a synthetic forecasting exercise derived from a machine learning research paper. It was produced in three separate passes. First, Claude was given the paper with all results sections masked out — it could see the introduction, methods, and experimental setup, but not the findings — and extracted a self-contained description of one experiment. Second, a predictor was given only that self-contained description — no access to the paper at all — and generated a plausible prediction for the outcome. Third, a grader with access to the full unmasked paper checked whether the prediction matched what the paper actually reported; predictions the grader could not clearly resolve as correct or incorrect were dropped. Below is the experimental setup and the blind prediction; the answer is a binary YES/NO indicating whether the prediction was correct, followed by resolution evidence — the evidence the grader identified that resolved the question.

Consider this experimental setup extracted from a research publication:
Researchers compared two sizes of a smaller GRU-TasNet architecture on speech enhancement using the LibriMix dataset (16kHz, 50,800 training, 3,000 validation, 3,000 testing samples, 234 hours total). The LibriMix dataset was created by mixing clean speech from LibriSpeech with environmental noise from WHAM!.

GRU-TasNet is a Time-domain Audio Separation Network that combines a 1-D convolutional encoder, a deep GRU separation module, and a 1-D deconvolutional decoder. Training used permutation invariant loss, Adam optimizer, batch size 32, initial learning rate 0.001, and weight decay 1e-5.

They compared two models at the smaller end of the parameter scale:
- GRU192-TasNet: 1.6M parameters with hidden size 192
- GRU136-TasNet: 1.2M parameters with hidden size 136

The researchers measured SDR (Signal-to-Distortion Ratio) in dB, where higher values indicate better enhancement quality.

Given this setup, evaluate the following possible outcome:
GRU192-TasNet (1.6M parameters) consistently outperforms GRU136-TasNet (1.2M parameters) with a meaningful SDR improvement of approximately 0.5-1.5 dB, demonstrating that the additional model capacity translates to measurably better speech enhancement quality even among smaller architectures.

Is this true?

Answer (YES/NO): NO